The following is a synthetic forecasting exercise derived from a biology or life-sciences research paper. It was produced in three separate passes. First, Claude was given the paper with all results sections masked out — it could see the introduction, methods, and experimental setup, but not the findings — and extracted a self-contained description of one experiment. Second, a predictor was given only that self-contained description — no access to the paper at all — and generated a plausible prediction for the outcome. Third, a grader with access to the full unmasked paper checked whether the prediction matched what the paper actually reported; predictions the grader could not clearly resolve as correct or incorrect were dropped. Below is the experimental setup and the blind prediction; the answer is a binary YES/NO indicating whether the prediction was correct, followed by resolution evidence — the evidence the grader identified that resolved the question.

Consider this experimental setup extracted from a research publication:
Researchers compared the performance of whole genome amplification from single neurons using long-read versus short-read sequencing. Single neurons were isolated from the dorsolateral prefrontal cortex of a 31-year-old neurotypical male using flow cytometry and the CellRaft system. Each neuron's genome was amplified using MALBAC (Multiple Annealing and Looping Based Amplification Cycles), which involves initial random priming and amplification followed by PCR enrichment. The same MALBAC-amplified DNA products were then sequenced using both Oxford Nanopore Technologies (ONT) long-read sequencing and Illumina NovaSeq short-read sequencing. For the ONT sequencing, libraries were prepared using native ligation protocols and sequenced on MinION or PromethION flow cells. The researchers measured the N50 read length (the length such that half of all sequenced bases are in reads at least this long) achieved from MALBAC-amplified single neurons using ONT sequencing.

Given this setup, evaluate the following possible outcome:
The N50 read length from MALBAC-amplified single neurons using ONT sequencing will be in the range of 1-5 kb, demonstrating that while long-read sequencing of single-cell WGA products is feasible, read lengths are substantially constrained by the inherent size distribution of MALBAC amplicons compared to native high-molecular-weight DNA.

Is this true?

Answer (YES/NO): YES